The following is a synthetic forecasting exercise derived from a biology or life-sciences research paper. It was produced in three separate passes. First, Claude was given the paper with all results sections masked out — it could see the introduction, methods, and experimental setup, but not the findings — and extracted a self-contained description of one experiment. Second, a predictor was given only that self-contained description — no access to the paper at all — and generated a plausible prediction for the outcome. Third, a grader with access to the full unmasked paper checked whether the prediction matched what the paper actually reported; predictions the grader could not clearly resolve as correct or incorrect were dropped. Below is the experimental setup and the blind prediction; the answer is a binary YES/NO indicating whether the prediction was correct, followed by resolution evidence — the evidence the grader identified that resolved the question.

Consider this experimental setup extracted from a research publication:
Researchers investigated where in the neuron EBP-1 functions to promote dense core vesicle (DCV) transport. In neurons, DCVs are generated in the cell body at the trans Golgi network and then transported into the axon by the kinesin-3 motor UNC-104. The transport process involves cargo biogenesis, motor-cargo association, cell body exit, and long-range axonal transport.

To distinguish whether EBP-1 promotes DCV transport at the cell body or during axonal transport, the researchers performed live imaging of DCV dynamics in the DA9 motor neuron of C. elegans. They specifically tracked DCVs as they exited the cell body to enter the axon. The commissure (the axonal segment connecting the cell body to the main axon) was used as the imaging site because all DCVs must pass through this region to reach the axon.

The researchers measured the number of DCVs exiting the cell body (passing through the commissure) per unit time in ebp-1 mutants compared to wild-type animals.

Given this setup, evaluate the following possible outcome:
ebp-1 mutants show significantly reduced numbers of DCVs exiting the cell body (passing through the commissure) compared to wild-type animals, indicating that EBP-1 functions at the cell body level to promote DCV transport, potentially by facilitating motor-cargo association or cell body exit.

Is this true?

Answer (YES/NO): YES